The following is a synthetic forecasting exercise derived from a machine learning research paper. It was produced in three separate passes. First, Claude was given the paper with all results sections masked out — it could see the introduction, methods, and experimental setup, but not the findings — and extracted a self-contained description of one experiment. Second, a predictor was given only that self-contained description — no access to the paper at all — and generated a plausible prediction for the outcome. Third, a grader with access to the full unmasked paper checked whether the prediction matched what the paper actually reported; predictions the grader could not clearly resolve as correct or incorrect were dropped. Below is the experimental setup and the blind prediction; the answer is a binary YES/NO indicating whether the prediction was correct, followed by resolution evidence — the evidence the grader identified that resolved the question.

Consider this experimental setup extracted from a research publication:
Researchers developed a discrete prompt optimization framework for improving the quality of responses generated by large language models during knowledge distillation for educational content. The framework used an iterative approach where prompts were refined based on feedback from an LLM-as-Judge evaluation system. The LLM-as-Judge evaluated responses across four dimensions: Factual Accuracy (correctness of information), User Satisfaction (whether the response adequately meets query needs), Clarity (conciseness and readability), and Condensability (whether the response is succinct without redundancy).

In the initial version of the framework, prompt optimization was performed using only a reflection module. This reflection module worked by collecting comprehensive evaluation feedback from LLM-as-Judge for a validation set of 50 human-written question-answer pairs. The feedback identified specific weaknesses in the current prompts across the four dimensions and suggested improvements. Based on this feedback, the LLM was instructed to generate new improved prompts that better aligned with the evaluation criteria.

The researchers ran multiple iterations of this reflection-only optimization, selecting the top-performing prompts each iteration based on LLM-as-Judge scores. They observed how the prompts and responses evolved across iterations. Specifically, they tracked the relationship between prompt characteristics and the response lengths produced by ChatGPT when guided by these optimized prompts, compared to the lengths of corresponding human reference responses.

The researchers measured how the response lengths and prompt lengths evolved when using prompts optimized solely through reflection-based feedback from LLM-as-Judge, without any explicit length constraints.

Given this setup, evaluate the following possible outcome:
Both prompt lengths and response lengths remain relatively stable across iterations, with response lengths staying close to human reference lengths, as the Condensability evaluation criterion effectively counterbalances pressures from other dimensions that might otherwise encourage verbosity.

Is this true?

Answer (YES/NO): NO